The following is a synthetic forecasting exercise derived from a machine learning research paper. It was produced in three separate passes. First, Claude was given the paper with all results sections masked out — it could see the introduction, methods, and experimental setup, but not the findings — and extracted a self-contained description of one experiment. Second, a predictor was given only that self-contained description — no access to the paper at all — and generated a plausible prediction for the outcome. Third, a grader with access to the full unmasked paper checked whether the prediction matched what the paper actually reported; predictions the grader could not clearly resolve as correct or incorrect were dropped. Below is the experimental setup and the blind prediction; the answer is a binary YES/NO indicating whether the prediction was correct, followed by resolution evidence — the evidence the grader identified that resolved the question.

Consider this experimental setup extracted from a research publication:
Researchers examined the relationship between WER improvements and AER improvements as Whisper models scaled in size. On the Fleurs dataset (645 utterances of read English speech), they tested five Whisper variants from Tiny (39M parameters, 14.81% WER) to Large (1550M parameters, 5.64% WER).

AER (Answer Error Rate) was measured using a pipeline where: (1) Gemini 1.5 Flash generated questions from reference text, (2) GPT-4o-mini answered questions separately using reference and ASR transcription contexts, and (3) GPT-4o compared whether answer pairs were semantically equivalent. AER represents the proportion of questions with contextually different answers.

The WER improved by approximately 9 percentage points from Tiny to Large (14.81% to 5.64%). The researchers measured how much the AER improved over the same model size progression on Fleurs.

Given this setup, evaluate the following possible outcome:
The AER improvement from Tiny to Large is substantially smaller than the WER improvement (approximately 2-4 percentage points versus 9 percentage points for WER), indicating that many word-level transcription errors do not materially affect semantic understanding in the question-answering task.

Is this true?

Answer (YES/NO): NO